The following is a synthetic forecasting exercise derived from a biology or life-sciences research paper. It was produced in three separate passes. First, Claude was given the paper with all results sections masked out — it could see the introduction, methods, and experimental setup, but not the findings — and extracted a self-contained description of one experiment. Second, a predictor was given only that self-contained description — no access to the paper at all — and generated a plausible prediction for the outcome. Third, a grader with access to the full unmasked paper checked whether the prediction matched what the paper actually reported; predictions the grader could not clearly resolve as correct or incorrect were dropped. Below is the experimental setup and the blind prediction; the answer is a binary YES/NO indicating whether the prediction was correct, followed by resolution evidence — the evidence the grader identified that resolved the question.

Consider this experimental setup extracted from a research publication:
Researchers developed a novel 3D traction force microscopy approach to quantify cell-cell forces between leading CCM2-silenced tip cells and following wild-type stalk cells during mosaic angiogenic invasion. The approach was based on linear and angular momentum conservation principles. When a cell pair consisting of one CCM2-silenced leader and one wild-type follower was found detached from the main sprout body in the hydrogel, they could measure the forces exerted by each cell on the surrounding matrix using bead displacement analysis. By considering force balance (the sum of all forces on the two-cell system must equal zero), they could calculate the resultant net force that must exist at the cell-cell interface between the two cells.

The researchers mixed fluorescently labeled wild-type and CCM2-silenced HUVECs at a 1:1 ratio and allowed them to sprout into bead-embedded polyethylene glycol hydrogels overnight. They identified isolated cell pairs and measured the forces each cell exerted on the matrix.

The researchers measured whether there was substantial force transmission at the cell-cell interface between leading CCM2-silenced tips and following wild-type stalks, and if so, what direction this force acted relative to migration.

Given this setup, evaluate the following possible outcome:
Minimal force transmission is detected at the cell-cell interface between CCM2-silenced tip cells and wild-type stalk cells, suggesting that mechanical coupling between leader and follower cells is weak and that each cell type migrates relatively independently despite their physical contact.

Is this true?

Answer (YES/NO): NO